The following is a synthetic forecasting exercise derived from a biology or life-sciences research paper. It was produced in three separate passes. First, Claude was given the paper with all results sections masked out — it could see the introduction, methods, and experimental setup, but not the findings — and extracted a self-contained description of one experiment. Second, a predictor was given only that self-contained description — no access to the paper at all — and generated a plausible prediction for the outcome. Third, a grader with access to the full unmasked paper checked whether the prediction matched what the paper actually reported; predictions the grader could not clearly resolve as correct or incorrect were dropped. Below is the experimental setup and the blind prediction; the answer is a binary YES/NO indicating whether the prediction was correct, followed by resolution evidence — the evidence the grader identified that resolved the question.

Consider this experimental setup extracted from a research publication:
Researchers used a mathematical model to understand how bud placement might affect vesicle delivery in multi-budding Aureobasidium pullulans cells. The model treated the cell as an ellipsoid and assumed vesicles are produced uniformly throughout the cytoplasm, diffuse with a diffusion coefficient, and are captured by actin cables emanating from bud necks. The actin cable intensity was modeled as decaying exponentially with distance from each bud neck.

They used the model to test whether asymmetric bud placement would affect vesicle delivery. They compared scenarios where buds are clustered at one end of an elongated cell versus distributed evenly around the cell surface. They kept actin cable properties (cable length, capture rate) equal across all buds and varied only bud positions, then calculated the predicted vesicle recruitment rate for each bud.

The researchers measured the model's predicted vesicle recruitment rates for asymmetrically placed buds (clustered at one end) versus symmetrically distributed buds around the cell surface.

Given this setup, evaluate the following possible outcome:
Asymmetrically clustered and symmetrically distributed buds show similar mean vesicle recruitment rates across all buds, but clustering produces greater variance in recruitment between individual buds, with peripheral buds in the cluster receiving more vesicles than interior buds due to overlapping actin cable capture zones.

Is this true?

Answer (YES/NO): NO